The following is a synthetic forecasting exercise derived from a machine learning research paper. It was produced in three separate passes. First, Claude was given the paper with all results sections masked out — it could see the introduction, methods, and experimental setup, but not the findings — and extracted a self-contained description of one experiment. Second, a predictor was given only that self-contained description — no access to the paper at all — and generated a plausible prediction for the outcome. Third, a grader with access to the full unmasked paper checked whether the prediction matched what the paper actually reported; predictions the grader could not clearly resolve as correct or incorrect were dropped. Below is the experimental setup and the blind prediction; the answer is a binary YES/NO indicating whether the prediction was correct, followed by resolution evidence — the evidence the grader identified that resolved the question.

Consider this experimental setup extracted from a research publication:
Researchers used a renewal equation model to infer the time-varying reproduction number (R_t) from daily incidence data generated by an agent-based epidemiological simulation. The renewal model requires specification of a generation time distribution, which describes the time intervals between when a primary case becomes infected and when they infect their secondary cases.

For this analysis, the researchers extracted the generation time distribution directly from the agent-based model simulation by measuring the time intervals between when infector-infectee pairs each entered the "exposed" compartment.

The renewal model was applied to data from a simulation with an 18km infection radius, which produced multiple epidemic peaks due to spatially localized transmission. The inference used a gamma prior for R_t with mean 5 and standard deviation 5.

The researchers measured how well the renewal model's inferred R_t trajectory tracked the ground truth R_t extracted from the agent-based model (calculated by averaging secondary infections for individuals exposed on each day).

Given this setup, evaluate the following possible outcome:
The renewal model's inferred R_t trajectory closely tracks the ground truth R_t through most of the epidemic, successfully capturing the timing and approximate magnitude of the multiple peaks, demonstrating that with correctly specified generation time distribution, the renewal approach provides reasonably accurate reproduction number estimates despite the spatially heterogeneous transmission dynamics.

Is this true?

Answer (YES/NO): YES